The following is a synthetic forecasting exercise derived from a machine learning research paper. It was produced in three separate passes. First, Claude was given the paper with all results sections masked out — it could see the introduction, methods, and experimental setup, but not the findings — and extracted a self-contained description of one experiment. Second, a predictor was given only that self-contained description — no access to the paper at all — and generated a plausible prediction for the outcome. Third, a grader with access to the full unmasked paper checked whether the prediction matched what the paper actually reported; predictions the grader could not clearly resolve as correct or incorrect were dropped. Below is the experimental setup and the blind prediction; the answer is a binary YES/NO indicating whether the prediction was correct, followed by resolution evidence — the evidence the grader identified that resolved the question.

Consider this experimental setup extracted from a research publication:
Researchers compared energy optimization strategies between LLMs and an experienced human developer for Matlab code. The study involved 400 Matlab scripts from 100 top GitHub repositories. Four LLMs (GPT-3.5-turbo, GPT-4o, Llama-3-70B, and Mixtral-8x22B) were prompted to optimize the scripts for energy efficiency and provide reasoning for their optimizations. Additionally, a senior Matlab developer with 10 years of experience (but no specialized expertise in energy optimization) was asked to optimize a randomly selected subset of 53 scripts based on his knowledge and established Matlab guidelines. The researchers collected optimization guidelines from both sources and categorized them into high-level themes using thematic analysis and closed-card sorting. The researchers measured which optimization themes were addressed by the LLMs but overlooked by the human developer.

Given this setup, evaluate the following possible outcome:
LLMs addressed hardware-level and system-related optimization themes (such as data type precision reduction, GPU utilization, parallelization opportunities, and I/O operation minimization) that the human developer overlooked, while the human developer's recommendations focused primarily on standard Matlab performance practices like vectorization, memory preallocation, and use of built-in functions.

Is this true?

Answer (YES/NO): NO